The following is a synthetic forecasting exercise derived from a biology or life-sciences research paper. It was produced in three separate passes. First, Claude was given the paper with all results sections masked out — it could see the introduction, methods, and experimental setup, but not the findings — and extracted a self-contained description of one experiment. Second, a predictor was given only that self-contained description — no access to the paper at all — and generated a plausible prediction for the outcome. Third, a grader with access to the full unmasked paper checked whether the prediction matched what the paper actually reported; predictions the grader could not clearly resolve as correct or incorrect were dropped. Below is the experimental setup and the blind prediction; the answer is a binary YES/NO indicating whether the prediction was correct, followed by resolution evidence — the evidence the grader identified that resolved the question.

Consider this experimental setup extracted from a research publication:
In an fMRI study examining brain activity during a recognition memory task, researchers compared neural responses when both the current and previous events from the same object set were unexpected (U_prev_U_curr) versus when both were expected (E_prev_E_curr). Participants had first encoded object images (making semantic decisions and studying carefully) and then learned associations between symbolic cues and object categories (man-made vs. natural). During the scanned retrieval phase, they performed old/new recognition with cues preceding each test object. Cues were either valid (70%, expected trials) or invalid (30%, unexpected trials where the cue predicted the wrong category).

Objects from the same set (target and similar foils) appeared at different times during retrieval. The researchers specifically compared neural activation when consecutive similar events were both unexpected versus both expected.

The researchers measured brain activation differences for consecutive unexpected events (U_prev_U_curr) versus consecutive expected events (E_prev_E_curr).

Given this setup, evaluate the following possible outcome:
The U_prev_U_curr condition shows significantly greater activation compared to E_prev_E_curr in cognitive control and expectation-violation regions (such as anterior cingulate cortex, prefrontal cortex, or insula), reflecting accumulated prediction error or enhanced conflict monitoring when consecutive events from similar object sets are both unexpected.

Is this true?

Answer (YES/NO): NO